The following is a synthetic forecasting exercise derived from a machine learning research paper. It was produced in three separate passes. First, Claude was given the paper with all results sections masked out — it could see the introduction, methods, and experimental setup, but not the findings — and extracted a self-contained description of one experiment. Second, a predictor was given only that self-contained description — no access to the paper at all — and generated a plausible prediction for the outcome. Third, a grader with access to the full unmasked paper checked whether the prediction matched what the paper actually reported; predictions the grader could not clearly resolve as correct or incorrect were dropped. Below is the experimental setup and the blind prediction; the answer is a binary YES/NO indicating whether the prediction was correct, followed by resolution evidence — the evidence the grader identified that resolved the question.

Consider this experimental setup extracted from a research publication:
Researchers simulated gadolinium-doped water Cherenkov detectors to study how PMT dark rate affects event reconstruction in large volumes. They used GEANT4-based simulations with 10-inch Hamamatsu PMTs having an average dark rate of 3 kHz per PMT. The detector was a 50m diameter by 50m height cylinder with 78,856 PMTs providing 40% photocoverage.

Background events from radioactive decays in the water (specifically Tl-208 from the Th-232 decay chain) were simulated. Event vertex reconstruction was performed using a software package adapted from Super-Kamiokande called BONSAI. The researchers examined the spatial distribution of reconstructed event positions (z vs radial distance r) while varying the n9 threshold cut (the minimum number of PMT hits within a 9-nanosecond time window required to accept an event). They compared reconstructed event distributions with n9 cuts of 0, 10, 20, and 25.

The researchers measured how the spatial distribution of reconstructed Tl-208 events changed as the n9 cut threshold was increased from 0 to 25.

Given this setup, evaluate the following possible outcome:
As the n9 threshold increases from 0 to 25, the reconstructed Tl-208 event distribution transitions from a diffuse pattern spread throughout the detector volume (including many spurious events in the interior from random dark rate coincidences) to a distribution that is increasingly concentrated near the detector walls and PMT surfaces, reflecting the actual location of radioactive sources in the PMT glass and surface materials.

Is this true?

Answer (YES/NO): NO